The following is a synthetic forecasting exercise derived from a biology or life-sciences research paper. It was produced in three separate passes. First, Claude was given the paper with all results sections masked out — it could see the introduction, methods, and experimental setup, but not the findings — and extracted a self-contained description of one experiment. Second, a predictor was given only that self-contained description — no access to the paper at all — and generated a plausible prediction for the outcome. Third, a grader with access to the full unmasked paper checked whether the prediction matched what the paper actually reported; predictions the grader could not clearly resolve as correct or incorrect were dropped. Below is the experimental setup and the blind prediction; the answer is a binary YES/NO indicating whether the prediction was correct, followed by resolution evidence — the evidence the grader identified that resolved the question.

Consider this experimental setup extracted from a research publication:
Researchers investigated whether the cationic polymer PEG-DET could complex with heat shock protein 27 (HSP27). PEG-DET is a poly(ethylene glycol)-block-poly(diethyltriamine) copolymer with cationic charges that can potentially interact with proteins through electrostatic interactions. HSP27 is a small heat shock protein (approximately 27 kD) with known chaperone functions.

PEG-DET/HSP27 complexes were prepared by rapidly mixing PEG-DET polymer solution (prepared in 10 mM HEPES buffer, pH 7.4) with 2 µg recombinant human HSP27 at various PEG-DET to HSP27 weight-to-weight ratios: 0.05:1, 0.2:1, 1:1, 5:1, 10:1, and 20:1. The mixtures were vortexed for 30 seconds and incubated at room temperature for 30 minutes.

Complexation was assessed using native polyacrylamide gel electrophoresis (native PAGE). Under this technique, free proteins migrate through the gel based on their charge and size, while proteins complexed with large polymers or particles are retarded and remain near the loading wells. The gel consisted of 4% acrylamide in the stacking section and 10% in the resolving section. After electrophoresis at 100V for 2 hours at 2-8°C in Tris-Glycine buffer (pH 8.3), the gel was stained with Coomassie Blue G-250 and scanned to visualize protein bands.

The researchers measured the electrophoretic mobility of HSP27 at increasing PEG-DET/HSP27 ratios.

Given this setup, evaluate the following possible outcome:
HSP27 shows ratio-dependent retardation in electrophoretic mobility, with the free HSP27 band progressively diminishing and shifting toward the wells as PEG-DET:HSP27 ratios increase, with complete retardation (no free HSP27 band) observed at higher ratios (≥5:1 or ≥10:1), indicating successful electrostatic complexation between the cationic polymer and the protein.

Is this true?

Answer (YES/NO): NO